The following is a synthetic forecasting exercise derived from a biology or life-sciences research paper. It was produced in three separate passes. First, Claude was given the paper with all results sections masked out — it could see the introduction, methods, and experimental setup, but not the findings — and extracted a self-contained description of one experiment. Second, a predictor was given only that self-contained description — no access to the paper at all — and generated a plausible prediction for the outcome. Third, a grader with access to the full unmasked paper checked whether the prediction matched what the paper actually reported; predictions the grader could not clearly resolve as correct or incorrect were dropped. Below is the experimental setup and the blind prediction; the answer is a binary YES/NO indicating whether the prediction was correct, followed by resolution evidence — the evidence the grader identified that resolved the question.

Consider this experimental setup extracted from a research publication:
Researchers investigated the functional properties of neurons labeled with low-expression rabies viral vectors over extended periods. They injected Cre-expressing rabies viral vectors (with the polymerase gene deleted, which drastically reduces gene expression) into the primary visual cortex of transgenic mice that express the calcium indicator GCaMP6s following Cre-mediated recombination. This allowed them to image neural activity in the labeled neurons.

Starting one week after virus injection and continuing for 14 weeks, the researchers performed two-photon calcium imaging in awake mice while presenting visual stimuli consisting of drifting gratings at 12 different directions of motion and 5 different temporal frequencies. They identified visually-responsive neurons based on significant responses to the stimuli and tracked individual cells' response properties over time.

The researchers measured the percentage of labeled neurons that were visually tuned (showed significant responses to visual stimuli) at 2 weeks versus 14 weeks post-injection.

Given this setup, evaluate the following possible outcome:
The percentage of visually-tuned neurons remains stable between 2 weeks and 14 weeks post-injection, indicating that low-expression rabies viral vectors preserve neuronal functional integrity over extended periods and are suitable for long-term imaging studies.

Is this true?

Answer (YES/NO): NO